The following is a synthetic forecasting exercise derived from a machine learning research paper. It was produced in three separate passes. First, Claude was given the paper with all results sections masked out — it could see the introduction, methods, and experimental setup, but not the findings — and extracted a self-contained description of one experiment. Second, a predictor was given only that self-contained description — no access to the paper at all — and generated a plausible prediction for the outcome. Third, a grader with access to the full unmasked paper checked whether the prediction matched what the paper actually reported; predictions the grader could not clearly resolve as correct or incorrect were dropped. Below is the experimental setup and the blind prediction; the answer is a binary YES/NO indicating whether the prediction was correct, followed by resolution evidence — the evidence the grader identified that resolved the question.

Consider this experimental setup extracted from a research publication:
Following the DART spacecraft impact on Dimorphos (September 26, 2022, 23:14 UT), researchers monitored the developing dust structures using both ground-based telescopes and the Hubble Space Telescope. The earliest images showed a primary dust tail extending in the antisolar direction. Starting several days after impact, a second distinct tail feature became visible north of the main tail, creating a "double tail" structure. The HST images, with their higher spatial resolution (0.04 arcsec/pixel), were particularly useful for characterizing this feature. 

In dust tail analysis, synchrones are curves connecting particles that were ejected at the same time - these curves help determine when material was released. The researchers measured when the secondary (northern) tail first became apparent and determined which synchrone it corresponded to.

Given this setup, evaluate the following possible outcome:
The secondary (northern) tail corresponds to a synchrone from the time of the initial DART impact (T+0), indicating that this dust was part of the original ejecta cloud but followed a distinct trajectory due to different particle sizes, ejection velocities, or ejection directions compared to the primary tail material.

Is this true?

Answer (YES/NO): NO